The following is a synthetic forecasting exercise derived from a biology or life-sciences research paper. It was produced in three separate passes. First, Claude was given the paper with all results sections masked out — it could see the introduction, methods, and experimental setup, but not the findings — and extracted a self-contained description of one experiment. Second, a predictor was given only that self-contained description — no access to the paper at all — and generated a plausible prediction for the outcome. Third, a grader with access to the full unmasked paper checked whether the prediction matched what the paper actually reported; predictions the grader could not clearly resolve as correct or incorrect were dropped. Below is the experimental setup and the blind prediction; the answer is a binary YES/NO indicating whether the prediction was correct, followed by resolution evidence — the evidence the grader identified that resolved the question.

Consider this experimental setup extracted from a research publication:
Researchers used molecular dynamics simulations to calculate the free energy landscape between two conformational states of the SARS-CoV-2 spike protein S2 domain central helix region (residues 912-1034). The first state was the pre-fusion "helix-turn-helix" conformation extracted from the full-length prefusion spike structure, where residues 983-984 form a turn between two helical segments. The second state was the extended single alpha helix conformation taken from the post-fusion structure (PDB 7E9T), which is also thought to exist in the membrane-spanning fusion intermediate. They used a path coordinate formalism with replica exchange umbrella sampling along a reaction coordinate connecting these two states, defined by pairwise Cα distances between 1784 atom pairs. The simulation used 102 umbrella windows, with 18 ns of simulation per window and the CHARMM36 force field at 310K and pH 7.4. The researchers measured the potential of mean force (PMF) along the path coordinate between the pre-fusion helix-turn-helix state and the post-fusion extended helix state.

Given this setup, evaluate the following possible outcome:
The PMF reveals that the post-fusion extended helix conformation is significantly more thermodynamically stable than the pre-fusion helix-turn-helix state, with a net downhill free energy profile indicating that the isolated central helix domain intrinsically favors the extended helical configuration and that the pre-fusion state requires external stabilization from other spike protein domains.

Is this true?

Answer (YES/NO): NO